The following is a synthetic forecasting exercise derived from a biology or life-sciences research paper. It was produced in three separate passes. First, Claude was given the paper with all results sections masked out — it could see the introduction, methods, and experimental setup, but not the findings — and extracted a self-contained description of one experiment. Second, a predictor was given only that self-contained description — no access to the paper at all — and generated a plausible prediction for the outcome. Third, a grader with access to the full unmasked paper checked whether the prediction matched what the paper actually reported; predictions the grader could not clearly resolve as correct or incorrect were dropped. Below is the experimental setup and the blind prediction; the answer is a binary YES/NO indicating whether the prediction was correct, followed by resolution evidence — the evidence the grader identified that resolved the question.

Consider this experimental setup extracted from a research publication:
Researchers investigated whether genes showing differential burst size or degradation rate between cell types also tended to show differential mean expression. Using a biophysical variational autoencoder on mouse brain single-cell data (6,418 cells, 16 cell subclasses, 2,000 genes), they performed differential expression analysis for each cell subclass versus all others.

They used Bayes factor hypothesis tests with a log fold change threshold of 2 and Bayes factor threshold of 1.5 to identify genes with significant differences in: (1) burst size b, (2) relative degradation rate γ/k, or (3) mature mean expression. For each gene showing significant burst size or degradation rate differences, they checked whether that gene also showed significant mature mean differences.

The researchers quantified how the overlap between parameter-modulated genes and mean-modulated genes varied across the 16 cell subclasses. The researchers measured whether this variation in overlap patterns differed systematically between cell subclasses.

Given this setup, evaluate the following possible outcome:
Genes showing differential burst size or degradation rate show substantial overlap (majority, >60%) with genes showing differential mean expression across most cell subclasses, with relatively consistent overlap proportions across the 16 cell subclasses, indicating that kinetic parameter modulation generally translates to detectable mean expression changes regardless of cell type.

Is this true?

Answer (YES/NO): NO